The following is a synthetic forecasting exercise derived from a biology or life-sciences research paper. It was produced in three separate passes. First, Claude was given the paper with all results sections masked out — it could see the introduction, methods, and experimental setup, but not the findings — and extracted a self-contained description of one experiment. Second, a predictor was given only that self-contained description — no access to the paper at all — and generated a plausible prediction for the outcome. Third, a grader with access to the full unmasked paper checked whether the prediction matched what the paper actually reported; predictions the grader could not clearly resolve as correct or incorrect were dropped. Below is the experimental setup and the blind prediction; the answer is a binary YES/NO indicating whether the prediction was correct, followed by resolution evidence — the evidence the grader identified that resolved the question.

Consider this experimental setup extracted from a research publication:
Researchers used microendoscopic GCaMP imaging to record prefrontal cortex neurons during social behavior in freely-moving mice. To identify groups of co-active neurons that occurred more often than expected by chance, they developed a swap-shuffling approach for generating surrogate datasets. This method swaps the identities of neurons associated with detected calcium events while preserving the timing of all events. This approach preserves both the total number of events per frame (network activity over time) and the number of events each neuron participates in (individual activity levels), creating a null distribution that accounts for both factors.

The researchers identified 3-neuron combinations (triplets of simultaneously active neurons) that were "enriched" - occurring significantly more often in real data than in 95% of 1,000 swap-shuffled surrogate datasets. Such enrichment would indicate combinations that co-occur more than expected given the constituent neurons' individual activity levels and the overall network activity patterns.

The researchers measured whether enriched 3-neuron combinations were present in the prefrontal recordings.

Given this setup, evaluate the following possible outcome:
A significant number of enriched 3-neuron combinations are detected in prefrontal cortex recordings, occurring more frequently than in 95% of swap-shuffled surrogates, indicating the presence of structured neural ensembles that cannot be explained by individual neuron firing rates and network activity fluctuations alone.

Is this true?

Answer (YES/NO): YES